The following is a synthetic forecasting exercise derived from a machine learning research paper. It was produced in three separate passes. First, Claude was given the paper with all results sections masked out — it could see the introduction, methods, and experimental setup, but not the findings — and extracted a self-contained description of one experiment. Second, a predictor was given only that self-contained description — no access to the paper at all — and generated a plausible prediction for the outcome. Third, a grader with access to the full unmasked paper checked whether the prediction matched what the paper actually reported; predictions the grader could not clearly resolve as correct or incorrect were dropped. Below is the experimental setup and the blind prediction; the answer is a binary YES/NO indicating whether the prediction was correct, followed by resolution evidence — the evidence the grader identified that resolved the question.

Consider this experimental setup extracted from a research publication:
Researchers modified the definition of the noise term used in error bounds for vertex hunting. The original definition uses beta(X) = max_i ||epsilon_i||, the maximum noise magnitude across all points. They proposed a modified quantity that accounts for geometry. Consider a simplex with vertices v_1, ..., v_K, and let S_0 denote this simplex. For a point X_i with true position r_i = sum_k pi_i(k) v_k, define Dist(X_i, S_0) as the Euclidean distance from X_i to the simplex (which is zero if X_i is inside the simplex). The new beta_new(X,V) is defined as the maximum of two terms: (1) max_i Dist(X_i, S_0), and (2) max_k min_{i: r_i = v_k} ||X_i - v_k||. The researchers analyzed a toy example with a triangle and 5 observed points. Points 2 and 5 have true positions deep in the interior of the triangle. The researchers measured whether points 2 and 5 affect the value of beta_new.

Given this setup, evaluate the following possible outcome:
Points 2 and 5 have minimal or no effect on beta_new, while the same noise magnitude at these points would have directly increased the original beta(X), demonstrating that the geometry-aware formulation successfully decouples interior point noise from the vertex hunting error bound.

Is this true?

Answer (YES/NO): YES